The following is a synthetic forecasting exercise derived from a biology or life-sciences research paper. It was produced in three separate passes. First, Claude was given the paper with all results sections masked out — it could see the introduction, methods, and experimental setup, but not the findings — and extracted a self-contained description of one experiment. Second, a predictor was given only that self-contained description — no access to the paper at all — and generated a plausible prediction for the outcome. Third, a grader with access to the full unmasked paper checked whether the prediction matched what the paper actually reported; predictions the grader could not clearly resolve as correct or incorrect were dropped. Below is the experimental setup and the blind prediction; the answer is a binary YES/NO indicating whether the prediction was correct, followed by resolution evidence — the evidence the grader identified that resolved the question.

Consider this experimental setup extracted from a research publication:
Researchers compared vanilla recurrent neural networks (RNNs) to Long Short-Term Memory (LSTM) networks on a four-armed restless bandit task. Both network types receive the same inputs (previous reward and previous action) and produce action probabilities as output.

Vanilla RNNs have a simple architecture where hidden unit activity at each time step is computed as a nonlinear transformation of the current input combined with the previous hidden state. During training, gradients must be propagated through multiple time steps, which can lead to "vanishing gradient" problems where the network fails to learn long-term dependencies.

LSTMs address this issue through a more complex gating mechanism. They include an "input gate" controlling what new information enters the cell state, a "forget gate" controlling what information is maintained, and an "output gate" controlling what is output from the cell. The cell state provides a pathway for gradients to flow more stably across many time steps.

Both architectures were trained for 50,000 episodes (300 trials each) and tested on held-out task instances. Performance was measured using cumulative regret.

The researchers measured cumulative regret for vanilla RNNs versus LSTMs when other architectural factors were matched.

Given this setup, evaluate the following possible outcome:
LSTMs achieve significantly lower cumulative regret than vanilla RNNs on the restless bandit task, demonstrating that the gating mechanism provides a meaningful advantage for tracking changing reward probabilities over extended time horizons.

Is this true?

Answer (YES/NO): YES